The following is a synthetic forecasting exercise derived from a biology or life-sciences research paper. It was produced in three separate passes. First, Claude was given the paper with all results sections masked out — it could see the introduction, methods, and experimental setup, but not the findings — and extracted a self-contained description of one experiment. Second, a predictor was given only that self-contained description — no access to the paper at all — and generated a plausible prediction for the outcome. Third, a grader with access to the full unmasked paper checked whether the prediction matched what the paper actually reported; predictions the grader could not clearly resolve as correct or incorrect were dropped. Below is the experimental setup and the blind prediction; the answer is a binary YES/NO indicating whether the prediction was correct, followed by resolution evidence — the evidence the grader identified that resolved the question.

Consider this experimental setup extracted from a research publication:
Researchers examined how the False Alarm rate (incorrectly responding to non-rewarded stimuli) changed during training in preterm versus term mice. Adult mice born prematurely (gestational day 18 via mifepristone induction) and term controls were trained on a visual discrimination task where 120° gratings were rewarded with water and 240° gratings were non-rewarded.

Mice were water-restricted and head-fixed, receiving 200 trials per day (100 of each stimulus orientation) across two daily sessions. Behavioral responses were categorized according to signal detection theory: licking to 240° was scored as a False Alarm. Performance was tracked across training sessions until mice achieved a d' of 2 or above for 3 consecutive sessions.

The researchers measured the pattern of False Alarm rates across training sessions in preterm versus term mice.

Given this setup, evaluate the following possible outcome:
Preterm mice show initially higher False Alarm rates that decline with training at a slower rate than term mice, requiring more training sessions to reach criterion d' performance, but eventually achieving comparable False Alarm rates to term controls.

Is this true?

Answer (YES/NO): NO